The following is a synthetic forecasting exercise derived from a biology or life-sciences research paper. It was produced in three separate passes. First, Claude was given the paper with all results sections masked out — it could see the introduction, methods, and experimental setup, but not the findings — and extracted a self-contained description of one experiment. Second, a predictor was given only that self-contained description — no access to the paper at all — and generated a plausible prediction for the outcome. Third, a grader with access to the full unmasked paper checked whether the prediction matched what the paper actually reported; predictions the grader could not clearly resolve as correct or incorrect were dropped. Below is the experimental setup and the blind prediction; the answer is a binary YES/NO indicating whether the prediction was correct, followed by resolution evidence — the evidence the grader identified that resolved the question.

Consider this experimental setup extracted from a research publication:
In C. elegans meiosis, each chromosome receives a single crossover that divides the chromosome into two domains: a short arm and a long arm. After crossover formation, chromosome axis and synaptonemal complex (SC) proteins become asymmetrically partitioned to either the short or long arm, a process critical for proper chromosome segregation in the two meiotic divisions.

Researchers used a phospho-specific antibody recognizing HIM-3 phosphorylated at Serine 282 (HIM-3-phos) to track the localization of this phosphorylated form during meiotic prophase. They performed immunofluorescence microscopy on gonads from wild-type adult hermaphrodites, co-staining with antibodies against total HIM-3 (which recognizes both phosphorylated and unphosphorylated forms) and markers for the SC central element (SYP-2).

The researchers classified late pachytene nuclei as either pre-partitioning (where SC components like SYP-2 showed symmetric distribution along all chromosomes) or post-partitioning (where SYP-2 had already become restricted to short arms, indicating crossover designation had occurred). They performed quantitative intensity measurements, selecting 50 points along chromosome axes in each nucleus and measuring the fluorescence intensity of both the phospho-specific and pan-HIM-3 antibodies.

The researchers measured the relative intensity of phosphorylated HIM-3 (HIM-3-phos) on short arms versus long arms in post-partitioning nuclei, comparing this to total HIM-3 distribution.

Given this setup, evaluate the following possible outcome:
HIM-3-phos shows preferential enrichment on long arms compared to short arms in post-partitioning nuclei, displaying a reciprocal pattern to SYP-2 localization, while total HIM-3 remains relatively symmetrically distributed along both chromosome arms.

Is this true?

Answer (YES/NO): NO